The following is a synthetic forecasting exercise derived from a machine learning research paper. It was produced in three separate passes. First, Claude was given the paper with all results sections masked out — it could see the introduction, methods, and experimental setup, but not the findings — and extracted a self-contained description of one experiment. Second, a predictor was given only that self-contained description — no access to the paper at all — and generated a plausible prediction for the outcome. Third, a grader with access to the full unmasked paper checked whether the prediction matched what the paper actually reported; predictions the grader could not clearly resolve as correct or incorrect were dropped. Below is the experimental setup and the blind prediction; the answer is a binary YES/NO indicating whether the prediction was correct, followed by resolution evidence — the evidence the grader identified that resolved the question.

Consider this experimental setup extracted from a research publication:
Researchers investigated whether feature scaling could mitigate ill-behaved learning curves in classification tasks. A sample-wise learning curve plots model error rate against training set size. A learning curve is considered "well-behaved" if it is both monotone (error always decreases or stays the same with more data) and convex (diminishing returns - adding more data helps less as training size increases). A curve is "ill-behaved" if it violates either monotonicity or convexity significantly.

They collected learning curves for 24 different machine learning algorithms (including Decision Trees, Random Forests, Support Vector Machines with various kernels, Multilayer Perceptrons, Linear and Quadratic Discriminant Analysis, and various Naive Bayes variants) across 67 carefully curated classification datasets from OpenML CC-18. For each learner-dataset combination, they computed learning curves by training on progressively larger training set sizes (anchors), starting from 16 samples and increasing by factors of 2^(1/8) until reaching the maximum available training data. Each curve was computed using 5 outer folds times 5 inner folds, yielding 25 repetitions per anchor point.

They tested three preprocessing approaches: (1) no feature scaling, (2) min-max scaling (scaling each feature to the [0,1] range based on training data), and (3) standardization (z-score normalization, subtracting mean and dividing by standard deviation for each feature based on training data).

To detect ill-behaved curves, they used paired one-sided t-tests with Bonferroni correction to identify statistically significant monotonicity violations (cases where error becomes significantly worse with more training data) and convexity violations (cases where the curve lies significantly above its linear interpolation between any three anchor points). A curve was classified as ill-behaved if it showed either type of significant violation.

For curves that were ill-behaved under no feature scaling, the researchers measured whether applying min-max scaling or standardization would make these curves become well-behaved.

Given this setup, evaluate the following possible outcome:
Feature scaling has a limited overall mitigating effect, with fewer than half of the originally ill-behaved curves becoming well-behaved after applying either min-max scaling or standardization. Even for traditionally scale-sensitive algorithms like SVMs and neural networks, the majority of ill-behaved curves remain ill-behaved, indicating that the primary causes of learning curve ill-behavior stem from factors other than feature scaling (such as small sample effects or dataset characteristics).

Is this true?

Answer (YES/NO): NO